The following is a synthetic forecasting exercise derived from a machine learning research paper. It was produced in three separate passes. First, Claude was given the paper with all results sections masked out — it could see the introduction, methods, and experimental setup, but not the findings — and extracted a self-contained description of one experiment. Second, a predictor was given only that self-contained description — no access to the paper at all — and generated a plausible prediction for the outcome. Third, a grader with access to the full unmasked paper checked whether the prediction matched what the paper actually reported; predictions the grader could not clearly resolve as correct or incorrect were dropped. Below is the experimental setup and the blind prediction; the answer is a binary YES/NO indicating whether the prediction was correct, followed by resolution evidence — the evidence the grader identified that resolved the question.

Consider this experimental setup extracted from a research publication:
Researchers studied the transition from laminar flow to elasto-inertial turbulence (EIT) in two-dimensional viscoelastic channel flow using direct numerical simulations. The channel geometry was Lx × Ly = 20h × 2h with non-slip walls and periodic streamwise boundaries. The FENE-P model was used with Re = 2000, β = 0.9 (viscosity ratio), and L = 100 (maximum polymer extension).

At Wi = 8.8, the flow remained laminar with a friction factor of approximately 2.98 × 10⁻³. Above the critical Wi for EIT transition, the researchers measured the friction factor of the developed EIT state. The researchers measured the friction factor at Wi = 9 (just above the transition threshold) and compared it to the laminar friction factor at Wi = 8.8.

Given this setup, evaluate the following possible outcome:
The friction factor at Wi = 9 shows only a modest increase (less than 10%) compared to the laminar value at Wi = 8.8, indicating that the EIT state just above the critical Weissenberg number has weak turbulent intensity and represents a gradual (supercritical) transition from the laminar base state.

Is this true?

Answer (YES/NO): YES